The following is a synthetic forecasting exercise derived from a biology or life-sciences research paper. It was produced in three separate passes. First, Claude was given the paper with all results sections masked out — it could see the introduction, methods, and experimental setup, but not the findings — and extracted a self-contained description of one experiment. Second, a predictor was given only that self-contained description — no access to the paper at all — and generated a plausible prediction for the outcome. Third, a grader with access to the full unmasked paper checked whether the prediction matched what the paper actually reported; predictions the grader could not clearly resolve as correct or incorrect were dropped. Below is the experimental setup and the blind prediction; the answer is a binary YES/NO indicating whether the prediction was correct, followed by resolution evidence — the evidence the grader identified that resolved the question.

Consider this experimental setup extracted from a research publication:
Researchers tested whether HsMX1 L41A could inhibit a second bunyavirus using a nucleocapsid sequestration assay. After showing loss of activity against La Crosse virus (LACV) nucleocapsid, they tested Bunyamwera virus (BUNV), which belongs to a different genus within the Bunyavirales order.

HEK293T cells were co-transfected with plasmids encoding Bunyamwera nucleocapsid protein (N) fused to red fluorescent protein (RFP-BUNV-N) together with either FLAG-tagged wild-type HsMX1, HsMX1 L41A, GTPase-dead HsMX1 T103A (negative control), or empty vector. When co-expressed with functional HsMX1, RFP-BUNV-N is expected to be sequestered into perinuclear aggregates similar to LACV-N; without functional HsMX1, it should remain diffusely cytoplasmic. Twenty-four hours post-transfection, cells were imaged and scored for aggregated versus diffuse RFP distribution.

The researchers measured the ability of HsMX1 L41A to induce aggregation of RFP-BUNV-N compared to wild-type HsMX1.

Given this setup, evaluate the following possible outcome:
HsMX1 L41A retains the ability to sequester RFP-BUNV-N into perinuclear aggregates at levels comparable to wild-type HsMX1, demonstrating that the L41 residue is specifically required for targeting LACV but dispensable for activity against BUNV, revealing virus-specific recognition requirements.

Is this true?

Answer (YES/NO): NO